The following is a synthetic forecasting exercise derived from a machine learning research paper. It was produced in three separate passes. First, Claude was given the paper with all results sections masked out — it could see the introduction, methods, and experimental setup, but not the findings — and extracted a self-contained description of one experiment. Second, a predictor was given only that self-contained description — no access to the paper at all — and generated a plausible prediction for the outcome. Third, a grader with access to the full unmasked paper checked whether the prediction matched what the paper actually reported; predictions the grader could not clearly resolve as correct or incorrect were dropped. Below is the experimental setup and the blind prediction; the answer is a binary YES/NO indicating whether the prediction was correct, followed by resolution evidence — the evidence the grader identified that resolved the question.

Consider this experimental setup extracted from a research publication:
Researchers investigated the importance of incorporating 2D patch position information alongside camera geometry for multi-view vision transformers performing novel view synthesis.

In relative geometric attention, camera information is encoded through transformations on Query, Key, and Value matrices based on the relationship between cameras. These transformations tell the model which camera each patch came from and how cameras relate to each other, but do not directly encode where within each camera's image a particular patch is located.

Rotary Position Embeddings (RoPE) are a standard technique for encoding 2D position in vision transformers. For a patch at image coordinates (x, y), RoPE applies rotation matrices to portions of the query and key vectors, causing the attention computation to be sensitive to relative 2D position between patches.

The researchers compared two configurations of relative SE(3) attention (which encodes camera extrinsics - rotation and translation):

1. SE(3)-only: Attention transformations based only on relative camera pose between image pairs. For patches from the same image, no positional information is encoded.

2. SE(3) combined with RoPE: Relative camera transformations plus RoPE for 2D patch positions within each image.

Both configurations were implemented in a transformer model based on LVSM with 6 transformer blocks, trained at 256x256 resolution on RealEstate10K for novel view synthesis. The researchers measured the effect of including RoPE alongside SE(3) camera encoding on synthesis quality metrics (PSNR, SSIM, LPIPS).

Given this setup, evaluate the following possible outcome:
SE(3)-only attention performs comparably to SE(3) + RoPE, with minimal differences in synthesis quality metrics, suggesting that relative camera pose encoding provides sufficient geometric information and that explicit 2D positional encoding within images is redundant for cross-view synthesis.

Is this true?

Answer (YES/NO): NO